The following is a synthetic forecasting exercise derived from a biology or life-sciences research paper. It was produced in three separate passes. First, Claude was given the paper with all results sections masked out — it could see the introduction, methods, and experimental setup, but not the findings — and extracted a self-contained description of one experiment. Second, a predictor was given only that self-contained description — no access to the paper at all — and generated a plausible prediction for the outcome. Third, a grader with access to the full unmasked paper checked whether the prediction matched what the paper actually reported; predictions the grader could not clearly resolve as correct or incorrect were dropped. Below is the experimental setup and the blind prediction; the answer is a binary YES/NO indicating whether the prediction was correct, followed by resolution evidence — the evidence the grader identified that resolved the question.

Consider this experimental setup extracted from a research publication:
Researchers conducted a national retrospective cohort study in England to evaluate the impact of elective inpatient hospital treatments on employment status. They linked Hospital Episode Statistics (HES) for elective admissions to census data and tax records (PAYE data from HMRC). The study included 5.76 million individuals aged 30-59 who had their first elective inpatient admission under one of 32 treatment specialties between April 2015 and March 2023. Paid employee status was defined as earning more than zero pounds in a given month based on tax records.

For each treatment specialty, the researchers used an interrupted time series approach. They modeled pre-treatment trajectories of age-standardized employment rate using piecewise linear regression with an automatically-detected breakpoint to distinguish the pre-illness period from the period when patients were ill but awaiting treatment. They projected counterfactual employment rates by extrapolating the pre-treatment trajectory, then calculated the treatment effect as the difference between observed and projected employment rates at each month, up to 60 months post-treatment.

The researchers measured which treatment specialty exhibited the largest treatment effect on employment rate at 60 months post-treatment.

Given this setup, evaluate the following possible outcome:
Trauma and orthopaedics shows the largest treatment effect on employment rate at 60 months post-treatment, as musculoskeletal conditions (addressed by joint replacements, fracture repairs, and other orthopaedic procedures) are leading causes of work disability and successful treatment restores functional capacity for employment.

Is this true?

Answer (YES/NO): NO